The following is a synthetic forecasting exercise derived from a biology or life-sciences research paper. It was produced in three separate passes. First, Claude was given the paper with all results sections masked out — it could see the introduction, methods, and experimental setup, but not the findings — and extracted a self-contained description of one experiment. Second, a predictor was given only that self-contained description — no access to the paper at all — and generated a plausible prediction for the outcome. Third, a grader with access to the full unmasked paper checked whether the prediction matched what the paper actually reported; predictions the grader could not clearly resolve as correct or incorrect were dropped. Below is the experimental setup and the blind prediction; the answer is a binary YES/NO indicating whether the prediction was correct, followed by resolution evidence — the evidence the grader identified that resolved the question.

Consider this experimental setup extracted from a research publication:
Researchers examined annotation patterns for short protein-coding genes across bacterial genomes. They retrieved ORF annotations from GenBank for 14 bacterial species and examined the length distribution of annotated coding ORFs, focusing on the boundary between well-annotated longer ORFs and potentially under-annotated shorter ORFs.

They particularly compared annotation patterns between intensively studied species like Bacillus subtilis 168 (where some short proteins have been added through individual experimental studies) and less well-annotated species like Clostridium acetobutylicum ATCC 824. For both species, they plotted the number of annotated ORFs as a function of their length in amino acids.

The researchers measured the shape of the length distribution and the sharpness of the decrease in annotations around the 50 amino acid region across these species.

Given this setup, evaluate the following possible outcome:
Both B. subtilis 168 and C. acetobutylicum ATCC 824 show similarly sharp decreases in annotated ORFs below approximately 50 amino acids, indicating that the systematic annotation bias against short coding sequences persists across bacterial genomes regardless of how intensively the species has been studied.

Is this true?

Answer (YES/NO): NO